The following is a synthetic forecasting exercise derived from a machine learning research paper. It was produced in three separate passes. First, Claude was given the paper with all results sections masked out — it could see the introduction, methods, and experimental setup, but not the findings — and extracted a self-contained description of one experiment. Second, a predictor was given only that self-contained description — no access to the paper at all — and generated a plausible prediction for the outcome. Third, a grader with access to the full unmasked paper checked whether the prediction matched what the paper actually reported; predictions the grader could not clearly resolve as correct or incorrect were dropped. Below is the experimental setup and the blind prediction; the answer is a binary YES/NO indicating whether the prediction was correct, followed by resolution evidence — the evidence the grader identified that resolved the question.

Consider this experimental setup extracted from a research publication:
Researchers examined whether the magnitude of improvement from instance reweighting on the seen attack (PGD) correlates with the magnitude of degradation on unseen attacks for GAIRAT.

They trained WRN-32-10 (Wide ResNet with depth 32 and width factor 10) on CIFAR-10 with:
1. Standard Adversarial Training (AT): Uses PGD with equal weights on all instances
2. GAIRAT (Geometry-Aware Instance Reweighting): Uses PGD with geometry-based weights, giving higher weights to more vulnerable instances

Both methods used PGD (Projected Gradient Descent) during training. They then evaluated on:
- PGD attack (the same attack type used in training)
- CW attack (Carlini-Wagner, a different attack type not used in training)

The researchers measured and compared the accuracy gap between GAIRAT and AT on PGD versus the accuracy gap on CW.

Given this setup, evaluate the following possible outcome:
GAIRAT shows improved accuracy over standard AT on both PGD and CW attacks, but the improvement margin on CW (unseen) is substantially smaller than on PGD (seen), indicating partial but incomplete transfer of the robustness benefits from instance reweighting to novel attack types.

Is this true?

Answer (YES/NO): NO